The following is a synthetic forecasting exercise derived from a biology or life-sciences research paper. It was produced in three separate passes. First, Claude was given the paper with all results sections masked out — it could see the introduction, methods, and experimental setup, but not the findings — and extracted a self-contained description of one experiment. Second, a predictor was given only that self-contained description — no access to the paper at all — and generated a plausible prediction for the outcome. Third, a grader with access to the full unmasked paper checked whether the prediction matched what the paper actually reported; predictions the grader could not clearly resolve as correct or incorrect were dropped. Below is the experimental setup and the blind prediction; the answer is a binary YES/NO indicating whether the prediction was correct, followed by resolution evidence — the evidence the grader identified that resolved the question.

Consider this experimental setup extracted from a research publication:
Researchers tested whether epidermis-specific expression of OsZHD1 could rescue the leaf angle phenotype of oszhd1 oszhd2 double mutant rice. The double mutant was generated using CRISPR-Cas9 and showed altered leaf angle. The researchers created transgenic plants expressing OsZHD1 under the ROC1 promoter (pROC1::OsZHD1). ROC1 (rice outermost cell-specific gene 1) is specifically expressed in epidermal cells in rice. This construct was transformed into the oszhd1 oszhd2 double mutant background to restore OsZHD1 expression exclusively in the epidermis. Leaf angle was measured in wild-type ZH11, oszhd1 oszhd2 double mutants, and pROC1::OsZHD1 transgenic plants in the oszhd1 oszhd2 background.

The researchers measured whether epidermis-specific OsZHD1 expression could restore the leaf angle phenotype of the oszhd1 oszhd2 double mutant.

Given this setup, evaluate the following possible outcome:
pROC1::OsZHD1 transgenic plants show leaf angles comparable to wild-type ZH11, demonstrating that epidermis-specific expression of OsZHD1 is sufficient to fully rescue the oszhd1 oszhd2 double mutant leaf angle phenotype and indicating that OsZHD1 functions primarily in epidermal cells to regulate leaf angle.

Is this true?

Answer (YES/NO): NO